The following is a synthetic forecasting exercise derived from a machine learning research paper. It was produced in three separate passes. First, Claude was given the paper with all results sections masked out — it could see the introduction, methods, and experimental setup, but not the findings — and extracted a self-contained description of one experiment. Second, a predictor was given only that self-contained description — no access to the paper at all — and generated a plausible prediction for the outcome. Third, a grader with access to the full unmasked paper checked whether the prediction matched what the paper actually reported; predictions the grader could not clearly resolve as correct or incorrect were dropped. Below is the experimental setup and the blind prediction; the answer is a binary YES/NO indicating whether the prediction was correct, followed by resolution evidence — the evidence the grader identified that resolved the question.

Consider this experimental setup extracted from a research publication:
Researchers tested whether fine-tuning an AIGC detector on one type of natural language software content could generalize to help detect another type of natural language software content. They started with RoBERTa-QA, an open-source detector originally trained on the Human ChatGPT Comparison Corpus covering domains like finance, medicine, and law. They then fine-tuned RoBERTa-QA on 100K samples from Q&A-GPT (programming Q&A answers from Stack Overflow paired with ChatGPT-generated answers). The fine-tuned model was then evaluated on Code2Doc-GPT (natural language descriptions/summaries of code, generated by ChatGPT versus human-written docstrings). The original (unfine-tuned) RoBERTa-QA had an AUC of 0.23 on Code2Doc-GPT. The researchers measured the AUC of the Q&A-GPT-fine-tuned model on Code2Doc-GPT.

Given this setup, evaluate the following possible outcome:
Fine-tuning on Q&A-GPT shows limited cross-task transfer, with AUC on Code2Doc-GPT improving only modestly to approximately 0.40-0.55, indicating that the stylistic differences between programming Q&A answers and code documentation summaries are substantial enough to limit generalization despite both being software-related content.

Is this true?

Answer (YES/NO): NO